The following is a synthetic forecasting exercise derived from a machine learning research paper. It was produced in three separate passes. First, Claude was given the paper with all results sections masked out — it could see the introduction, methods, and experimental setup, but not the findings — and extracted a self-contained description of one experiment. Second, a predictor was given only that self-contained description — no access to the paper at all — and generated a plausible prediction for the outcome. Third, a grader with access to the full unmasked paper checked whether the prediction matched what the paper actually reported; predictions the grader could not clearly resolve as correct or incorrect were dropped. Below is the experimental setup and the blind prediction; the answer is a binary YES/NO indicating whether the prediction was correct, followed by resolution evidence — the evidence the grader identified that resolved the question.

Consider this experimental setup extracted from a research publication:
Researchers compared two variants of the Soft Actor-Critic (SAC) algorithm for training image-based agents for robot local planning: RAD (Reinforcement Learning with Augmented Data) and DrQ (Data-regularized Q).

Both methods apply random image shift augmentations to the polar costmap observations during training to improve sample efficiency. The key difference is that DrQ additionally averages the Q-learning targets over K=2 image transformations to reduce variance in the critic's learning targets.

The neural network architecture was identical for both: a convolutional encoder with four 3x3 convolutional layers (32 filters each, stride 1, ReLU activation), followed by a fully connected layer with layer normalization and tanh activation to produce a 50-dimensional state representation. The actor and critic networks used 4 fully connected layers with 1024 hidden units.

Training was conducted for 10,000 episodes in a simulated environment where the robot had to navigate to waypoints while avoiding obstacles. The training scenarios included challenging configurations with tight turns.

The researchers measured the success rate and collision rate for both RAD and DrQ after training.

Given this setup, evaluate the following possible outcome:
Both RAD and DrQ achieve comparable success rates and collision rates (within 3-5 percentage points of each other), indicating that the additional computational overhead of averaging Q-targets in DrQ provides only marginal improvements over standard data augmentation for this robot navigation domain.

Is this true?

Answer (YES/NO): YES